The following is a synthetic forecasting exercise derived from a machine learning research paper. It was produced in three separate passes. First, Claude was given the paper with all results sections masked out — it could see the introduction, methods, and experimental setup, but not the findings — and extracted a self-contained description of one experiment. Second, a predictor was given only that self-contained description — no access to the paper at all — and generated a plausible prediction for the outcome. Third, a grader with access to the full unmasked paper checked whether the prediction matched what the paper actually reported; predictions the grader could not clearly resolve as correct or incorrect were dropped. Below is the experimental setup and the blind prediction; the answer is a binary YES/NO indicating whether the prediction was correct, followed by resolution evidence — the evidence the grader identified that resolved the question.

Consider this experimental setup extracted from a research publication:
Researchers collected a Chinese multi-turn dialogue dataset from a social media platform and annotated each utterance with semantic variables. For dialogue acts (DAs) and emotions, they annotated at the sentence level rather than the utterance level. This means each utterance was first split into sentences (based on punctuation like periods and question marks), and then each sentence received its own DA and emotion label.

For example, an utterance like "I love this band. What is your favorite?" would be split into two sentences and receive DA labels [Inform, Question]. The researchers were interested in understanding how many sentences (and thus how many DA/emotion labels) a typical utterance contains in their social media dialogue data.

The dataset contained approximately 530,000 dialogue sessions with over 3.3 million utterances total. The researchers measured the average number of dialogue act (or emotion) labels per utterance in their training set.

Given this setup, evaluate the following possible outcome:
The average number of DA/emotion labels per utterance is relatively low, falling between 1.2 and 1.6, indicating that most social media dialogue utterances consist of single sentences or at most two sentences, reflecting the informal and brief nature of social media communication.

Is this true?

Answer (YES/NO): YES